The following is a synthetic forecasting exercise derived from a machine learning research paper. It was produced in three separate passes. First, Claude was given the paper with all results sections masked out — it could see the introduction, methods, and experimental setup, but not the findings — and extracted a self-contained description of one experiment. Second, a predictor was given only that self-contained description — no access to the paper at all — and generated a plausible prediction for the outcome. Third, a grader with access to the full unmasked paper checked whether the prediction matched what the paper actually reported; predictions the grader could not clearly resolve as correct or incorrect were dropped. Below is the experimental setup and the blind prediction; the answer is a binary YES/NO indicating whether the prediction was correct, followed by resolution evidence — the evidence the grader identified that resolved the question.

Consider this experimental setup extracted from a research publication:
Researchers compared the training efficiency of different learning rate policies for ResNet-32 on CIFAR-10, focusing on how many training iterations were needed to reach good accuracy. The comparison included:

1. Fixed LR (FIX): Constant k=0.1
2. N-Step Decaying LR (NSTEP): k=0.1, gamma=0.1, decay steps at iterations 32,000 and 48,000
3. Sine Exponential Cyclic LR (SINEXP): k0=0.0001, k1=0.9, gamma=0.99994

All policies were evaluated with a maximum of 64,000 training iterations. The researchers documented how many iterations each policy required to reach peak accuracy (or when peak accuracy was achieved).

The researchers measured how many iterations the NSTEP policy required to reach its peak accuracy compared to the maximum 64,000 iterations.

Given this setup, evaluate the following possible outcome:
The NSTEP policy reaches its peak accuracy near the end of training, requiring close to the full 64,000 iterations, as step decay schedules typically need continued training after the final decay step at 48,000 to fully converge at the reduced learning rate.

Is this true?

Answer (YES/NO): NO